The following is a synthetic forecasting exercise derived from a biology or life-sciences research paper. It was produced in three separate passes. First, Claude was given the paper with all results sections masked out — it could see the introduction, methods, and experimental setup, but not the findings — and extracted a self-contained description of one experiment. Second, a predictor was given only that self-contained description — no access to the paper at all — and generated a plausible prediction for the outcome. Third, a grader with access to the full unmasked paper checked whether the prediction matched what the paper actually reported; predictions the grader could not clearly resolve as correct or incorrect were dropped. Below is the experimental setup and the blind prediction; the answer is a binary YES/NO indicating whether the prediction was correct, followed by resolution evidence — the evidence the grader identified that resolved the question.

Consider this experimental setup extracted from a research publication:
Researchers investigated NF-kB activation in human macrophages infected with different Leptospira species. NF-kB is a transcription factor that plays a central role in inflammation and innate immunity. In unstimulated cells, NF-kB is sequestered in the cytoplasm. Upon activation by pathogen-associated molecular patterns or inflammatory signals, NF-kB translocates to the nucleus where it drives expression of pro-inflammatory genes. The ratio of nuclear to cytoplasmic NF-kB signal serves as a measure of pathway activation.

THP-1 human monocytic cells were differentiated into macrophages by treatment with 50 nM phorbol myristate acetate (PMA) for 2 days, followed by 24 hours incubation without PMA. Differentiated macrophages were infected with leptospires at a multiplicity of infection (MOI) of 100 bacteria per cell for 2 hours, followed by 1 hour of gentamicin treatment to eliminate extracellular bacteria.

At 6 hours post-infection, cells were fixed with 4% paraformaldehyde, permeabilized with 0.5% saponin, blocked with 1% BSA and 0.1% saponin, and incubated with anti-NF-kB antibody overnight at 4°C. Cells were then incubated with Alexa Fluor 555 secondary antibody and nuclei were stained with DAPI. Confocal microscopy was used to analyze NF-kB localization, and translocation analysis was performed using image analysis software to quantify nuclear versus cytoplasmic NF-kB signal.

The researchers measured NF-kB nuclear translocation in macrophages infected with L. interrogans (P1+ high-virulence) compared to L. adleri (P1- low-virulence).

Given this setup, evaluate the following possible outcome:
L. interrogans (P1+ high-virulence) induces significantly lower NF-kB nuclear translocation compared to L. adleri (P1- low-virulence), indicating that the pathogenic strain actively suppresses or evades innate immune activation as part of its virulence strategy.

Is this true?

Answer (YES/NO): YES